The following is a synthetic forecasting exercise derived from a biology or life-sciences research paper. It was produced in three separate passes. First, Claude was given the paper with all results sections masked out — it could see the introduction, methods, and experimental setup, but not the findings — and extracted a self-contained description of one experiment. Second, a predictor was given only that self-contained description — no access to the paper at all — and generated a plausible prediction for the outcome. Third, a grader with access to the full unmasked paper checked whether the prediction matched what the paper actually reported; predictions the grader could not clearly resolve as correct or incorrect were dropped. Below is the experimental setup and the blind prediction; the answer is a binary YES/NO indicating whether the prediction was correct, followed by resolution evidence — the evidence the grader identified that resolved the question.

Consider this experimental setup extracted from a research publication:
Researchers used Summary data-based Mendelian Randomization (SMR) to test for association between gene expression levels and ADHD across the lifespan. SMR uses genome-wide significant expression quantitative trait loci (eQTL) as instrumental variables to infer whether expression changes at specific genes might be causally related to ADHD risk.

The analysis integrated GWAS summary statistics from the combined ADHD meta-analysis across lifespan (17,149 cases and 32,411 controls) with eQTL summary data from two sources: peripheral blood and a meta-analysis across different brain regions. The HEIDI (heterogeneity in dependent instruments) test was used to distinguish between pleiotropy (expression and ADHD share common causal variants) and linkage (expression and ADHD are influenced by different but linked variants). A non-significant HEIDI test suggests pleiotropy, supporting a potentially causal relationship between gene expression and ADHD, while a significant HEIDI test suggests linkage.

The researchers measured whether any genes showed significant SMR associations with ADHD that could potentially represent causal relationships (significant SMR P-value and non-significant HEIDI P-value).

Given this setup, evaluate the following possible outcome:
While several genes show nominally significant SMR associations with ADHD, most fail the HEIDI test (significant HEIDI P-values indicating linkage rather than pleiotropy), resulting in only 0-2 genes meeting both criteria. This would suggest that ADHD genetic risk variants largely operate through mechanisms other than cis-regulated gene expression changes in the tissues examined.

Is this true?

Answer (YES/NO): YES